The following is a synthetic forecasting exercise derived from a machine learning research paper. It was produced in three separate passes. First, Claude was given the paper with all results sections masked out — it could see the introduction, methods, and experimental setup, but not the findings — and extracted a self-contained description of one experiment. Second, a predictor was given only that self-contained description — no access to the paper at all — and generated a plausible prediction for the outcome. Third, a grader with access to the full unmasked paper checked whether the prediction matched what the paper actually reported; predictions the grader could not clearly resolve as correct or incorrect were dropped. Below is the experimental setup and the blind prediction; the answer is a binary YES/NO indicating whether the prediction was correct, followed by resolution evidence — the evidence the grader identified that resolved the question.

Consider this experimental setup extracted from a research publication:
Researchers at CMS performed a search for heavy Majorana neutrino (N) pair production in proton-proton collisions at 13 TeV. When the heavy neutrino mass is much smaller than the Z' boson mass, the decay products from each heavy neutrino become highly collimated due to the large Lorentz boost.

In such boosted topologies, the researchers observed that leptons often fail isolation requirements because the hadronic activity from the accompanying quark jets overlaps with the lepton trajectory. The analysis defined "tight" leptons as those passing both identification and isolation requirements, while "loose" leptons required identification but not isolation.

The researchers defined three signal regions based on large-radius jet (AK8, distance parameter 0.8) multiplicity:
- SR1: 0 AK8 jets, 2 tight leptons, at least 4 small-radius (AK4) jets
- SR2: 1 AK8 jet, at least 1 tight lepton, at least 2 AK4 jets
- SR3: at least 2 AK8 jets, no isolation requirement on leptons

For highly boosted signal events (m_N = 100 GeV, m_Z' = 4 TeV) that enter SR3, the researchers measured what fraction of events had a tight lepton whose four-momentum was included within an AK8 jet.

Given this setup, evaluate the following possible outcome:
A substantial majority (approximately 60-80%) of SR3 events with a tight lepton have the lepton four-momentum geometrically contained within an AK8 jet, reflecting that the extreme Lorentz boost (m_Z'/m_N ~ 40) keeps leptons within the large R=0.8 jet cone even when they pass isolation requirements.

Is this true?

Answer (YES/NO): NO